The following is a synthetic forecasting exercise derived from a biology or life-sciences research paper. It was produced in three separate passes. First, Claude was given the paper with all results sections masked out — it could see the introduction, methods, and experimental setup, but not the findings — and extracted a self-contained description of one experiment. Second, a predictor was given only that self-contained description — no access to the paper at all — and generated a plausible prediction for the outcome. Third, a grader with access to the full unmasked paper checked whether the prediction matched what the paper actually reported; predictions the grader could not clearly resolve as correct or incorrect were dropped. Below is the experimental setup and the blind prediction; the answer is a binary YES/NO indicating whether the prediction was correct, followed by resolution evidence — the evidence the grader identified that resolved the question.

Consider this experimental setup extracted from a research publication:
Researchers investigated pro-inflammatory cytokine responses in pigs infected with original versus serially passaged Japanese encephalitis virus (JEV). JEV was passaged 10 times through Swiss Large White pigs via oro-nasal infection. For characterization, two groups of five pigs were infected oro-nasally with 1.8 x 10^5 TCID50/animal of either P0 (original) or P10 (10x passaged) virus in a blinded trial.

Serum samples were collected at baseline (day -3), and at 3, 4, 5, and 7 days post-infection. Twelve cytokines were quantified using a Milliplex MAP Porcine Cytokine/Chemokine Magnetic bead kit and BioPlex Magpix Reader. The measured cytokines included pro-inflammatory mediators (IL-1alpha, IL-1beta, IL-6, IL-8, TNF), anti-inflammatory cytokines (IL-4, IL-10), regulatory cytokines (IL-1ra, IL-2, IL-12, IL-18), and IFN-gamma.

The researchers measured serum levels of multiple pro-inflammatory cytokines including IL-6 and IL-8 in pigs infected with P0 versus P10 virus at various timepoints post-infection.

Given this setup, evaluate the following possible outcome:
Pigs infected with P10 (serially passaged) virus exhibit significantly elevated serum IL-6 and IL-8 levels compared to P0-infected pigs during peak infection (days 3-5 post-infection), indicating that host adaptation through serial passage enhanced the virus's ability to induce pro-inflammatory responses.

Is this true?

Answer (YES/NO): NO